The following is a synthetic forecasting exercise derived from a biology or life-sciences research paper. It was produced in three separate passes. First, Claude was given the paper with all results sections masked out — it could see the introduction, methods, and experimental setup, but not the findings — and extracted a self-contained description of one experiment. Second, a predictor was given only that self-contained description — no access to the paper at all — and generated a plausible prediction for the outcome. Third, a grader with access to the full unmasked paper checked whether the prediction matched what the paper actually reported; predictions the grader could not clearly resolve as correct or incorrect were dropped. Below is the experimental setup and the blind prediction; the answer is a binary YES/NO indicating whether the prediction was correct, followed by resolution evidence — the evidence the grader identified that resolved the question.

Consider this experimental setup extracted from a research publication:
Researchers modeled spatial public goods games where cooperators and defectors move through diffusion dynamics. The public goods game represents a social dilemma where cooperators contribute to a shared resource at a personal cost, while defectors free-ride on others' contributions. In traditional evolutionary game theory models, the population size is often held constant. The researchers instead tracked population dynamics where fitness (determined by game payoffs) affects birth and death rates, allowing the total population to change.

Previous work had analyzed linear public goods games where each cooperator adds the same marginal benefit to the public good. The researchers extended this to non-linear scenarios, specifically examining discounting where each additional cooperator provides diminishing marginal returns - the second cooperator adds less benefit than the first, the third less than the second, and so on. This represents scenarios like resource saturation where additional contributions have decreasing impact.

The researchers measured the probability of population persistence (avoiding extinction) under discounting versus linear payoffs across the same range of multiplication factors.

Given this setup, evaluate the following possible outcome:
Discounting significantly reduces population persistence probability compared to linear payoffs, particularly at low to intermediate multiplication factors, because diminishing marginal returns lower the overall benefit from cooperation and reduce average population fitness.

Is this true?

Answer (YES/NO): YES